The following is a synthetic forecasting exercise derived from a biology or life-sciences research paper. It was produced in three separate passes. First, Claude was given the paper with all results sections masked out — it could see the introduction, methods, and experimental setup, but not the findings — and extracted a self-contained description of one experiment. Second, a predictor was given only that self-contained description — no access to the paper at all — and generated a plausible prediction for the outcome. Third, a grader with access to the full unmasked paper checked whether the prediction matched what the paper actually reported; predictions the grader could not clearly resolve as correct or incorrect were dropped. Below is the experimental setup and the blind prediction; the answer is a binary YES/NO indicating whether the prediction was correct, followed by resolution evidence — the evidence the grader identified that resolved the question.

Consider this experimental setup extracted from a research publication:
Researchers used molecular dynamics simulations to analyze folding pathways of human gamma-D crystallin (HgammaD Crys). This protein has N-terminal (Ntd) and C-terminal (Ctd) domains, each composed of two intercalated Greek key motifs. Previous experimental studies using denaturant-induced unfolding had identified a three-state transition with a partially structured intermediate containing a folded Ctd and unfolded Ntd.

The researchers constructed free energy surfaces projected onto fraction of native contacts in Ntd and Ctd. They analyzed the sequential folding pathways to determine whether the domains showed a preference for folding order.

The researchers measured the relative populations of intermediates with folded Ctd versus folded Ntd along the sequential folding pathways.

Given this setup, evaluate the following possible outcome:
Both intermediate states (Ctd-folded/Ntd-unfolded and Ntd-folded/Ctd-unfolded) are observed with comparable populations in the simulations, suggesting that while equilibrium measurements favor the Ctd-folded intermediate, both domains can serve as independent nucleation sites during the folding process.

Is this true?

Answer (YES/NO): NO